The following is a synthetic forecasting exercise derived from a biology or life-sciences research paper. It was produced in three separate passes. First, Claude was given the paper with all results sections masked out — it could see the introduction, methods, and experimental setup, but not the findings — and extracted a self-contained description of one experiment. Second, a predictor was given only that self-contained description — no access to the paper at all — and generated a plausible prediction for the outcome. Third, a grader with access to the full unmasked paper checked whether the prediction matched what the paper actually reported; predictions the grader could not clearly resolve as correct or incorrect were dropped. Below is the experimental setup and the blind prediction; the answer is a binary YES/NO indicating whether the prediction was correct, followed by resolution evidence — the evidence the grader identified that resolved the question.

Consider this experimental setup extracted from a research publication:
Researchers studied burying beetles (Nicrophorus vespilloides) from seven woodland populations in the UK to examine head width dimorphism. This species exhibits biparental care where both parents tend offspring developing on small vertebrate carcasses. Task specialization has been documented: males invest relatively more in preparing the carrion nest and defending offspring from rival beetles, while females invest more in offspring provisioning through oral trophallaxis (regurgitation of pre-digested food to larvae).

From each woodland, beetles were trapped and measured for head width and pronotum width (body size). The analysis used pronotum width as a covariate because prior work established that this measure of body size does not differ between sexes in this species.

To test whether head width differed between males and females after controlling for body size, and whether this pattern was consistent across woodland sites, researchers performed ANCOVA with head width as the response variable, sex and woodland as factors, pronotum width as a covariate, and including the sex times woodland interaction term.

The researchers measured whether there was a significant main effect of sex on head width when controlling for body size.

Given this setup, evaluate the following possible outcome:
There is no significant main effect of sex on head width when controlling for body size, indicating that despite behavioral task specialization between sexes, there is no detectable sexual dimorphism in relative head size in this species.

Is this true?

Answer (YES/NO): NO